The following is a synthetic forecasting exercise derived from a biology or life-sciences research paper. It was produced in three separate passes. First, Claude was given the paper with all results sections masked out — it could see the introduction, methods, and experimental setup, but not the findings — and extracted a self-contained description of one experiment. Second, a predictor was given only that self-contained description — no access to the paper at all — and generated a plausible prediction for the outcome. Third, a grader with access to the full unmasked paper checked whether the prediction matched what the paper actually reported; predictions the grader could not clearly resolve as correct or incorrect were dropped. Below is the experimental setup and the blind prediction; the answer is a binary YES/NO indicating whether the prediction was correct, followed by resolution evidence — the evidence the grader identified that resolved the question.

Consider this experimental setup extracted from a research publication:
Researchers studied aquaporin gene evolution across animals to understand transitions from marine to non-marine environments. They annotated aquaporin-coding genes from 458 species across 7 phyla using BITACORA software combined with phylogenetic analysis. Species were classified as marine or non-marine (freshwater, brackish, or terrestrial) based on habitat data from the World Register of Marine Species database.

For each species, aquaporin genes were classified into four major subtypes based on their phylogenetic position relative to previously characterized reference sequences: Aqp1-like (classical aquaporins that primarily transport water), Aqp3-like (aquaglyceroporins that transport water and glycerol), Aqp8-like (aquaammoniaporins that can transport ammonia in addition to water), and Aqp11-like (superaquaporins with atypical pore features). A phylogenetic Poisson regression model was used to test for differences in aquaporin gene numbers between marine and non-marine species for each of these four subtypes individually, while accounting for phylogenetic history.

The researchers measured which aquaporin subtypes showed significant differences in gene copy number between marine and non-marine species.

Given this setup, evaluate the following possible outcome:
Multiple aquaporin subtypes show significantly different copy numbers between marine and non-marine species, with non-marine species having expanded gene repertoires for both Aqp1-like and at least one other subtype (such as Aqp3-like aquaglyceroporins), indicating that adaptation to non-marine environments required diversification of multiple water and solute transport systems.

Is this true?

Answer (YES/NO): YES